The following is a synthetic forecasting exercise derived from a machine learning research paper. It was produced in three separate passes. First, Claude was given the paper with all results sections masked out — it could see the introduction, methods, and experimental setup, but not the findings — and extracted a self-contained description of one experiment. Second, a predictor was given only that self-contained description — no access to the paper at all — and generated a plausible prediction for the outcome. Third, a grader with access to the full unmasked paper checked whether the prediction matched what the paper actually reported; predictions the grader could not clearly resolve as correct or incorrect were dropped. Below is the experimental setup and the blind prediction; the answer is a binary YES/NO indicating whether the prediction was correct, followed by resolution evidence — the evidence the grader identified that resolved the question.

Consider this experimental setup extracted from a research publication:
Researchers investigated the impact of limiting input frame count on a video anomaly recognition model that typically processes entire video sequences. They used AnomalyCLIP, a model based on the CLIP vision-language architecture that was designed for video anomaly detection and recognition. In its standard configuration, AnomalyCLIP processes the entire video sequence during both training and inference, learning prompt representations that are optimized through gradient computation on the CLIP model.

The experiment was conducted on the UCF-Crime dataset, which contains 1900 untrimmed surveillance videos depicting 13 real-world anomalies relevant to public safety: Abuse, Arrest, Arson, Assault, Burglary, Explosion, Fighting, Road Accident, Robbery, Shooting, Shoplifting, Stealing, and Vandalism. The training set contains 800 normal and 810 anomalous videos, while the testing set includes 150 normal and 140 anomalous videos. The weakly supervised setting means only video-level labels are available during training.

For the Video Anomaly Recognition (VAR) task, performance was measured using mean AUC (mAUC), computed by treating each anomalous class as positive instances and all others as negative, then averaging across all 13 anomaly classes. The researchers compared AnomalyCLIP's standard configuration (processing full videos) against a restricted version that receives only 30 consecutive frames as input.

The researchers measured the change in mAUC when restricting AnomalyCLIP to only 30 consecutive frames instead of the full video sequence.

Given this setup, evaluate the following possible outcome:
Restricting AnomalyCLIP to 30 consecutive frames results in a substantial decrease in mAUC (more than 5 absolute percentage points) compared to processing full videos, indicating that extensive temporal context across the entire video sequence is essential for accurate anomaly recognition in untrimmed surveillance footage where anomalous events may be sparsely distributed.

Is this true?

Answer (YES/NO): NO